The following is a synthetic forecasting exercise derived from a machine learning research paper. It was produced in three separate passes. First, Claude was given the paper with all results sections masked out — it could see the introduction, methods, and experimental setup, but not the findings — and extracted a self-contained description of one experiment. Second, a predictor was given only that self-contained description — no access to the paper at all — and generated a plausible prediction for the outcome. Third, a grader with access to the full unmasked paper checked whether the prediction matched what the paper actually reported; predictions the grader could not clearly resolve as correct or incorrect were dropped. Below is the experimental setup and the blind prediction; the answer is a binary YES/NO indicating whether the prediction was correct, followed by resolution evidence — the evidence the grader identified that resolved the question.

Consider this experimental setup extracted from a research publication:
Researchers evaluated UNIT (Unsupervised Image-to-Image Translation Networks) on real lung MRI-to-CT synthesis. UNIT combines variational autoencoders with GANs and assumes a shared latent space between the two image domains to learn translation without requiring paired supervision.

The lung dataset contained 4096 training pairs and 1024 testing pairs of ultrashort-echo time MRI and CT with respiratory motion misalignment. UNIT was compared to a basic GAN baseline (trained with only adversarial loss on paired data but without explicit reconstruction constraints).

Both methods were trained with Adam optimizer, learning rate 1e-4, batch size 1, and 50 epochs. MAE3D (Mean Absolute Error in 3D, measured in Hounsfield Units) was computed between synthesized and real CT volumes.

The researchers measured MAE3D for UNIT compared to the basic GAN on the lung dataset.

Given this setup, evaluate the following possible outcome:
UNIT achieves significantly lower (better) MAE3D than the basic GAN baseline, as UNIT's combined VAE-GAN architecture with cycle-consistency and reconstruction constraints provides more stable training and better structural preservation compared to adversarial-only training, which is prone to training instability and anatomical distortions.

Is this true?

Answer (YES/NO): YES